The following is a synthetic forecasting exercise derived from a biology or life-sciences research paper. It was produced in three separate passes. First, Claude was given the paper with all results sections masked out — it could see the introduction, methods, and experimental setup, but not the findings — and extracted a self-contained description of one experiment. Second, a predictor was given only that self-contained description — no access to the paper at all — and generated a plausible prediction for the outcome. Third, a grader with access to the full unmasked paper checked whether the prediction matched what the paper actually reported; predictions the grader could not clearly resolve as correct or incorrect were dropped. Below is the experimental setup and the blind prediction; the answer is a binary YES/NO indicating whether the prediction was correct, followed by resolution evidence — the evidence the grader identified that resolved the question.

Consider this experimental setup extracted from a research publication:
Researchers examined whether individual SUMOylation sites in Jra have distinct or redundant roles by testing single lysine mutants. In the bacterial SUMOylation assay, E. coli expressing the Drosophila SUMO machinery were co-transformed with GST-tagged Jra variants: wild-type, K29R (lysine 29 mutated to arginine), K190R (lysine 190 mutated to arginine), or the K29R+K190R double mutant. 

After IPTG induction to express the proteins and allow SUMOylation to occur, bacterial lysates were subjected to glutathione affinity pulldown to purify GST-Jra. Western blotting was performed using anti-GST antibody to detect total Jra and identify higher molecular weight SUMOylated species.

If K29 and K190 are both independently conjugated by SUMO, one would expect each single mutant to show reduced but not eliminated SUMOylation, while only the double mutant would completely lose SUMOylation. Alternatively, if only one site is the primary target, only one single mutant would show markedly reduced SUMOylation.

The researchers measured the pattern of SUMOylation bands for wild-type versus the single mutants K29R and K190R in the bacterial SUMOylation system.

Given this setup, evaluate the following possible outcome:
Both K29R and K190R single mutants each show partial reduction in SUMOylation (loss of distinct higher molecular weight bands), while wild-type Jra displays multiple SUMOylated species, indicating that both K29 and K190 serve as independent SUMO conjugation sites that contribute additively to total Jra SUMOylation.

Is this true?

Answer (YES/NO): YES